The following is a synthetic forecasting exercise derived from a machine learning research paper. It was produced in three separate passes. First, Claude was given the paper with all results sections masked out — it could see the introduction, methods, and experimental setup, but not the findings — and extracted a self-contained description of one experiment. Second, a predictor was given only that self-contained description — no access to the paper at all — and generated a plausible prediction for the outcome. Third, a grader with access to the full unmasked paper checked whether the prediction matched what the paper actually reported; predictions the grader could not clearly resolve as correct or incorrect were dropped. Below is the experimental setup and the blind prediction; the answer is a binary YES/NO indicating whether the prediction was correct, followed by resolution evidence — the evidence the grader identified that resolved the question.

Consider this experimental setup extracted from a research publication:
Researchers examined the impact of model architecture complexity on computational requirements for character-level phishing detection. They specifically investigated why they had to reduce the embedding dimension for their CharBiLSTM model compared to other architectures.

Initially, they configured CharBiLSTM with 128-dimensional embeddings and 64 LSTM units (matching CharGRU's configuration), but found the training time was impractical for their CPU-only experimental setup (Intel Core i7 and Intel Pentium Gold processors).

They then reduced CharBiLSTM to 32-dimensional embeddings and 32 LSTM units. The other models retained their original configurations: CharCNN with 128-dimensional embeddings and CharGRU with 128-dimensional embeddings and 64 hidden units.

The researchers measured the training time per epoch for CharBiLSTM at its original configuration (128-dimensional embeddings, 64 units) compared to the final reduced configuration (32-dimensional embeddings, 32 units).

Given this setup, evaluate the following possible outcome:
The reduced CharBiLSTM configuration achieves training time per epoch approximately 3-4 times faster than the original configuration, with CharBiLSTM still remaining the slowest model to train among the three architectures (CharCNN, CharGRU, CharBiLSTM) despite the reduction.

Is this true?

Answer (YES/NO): NO